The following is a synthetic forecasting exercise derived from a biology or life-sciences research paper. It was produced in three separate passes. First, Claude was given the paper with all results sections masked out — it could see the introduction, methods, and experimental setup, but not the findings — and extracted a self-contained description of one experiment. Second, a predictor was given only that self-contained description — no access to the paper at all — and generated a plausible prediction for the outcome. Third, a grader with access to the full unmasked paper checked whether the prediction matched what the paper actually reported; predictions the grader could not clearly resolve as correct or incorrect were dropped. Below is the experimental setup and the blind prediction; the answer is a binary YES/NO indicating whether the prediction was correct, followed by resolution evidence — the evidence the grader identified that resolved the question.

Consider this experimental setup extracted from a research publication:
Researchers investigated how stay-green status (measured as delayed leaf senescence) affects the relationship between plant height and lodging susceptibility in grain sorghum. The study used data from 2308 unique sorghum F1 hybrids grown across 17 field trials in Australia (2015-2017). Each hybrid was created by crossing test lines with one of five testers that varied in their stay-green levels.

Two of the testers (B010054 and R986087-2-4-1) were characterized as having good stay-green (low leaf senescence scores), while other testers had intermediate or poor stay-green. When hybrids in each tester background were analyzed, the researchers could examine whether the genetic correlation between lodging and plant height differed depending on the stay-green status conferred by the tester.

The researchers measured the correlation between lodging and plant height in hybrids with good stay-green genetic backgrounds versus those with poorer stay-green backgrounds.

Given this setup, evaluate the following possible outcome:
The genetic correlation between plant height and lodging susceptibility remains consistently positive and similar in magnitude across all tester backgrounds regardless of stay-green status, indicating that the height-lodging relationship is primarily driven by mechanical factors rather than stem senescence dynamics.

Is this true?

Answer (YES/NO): NO